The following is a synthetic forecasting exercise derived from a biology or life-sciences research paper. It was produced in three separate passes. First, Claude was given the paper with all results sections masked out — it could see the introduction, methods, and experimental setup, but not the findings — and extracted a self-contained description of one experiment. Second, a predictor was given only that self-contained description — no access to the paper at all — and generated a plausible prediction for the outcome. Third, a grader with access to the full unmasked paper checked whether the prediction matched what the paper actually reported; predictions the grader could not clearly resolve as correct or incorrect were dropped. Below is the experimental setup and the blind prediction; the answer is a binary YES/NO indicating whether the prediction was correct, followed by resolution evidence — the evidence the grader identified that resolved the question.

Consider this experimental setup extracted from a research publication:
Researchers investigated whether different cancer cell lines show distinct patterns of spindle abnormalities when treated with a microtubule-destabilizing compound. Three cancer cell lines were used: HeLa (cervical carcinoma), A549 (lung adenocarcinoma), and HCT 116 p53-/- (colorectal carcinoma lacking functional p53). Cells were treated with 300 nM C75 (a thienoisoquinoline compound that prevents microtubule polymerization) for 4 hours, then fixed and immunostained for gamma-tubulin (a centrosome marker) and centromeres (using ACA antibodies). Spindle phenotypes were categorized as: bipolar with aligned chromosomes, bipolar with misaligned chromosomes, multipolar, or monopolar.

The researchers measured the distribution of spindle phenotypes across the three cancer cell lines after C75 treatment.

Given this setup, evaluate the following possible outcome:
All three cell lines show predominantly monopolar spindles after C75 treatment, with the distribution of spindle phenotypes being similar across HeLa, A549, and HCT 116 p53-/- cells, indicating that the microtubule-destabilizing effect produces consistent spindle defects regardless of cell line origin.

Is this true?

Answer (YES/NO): NO